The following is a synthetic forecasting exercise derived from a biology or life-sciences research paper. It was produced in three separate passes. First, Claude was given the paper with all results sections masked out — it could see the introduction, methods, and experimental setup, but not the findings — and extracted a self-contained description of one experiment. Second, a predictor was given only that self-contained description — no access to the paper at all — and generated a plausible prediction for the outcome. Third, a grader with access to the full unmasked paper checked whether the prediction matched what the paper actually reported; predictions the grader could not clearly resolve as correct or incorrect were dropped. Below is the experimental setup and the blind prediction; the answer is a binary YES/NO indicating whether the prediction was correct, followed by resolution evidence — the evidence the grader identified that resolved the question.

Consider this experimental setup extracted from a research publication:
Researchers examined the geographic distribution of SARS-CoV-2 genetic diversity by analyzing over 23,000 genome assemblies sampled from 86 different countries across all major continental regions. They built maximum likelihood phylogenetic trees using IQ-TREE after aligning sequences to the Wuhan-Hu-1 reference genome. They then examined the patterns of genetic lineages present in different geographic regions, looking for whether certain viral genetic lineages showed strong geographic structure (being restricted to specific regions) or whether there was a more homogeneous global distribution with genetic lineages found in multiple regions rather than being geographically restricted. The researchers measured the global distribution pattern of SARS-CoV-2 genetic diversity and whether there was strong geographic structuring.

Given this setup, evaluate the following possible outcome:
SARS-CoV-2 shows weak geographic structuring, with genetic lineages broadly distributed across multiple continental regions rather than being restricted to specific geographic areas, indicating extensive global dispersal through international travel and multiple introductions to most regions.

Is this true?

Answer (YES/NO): YES